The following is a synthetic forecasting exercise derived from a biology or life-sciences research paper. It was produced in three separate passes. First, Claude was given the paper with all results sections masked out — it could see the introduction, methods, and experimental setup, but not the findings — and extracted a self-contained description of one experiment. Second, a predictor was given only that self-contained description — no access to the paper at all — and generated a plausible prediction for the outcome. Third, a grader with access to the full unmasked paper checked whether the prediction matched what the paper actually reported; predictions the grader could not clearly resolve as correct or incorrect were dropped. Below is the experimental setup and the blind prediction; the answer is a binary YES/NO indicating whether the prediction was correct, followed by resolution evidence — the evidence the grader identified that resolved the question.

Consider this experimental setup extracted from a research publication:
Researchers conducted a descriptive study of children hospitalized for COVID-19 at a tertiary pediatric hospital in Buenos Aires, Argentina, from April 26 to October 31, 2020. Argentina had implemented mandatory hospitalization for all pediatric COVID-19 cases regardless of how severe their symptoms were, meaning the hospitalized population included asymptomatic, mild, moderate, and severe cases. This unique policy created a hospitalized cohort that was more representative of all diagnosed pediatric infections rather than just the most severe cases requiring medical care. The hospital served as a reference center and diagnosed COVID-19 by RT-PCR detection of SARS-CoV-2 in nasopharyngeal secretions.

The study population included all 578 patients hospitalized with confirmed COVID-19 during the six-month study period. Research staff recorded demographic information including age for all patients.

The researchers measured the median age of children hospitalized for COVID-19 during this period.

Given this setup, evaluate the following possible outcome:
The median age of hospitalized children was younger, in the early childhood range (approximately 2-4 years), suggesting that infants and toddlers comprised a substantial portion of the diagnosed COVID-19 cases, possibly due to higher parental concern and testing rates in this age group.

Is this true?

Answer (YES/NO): NO